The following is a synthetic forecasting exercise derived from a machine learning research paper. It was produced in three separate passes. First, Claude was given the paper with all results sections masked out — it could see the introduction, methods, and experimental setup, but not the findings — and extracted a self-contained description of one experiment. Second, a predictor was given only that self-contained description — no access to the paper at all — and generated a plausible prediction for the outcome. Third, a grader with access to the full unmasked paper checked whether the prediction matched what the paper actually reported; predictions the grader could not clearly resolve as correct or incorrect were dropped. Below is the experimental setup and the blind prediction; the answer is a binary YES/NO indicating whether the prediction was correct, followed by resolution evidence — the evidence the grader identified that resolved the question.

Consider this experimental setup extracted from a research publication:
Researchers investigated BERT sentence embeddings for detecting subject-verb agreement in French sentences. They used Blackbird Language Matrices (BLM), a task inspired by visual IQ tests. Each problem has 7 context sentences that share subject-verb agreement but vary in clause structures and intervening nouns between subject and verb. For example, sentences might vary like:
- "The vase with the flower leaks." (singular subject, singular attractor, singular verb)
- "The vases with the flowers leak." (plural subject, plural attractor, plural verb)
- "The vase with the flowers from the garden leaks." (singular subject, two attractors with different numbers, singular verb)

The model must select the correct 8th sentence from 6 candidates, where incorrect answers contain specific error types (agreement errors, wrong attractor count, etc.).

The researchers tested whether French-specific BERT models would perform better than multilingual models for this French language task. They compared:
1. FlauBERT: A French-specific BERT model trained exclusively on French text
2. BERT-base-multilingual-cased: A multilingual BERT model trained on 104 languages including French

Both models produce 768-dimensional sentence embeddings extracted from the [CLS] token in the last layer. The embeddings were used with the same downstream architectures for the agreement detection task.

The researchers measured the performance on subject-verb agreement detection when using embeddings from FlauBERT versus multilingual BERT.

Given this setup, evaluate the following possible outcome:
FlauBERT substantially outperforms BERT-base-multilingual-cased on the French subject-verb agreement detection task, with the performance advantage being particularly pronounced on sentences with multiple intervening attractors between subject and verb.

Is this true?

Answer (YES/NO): NO